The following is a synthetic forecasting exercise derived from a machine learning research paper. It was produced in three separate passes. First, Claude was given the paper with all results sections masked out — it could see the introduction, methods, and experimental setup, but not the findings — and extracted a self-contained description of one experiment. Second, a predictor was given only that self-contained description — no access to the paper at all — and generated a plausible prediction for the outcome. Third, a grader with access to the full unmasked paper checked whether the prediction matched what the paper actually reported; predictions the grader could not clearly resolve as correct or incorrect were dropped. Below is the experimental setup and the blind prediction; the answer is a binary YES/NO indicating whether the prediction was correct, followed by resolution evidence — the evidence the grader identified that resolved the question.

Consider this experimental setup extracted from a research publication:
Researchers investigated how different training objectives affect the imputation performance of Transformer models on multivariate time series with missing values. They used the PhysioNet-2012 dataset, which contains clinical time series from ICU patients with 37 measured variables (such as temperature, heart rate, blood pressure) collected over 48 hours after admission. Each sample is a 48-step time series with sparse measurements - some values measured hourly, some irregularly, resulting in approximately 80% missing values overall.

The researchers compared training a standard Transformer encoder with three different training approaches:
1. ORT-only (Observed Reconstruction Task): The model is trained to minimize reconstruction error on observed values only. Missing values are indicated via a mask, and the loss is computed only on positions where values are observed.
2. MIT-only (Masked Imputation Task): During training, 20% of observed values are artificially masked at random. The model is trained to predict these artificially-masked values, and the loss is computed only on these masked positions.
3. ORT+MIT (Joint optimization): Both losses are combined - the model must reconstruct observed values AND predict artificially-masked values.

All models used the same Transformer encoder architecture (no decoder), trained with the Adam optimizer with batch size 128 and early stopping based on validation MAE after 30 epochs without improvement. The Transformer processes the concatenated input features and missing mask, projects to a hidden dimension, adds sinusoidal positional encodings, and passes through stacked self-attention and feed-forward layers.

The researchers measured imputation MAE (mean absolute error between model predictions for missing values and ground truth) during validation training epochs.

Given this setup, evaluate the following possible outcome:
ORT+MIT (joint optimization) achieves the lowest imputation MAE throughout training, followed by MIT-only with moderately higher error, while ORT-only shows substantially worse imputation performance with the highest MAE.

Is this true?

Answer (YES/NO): YES